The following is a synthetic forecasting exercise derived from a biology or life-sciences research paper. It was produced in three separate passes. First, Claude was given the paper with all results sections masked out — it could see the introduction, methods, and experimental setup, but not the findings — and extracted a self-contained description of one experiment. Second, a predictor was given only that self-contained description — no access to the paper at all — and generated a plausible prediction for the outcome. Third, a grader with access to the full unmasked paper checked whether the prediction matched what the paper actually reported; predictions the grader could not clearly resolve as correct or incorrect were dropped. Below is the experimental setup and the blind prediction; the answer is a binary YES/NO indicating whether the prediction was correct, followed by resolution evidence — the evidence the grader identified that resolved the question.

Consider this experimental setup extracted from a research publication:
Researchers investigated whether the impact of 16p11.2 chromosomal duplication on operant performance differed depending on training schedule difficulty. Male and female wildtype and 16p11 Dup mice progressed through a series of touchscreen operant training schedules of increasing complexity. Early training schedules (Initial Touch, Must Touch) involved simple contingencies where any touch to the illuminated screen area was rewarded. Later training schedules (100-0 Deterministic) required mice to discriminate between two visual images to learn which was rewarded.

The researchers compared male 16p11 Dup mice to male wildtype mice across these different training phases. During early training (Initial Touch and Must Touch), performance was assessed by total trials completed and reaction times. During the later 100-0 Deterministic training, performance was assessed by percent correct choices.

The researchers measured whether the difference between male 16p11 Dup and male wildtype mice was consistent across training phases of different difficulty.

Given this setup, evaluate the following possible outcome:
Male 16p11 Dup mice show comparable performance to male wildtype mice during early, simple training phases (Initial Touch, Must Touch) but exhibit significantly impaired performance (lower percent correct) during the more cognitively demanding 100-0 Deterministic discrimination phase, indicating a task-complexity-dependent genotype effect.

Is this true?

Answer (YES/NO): NO